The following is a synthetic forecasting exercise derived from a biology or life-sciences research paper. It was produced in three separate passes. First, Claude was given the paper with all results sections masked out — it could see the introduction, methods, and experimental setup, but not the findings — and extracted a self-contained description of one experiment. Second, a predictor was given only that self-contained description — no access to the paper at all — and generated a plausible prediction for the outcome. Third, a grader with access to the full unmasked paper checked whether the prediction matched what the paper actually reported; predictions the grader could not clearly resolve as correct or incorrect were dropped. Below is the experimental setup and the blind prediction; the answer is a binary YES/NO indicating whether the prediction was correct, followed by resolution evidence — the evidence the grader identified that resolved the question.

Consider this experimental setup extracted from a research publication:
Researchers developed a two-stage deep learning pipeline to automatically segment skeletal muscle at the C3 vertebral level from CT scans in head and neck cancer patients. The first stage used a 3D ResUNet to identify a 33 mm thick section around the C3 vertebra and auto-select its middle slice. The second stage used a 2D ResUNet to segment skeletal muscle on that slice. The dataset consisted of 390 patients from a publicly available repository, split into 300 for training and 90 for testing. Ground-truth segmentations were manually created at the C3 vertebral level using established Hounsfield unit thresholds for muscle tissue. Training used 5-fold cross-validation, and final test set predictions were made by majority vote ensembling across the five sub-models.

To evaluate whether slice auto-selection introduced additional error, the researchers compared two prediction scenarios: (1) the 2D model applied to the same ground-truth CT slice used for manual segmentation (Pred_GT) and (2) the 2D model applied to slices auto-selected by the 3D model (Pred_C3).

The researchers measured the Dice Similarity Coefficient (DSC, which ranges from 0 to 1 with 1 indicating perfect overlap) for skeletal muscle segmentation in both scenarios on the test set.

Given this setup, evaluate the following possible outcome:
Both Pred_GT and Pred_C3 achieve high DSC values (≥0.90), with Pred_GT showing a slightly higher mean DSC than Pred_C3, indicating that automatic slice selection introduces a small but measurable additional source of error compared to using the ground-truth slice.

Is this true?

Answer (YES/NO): NO